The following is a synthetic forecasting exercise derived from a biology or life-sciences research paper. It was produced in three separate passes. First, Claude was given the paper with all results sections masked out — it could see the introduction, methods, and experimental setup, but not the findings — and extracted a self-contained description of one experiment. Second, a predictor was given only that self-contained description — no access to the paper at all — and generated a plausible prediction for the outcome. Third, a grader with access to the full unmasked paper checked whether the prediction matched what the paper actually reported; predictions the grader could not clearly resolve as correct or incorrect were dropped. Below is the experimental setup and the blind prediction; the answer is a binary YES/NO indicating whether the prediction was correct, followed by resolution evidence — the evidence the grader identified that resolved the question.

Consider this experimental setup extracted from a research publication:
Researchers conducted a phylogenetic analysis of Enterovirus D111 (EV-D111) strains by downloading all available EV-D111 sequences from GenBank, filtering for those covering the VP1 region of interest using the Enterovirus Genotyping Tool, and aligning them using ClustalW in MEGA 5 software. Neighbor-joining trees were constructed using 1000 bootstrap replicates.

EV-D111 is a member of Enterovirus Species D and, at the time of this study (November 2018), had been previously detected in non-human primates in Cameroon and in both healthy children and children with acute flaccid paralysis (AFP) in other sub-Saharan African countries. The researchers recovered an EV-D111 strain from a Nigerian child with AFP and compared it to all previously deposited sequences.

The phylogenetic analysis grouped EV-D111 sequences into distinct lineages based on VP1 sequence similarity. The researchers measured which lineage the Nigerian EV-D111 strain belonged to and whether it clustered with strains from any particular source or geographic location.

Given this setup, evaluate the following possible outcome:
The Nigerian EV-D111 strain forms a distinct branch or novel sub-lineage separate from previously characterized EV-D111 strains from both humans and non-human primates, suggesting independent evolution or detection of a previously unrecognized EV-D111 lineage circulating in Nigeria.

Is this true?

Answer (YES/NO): NO